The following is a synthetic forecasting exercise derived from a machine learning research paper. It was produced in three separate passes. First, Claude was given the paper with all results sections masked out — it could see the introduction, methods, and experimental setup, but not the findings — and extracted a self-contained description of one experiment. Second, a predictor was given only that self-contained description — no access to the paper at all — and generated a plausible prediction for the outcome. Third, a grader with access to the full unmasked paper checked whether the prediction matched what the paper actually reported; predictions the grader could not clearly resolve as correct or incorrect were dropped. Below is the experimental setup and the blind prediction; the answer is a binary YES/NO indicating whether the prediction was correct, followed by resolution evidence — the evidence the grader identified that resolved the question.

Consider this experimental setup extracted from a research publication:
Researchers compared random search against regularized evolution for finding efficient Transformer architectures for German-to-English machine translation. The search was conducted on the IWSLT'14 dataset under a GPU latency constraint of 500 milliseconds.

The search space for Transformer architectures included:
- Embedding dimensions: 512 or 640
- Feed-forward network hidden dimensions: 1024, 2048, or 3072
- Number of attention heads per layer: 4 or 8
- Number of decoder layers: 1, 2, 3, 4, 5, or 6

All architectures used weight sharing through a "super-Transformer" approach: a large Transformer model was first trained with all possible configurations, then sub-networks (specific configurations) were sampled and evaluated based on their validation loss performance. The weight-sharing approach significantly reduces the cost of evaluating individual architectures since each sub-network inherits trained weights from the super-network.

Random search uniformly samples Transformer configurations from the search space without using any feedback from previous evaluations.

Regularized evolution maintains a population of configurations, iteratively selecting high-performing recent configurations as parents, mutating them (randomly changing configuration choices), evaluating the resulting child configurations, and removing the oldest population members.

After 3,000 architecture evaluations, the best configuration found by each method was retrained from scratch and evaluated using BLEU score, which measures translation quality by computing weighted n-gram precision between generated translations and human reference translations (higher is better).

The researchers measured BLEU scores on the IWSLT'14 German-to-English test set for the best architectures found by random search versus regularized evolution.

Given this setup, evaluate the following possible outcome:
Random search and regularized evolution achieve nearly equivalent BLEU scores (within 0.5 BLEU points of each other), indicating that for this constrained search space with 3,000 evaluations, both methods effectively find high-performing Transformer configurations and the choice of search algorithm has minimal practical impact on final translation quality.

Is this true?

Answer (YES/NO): YES